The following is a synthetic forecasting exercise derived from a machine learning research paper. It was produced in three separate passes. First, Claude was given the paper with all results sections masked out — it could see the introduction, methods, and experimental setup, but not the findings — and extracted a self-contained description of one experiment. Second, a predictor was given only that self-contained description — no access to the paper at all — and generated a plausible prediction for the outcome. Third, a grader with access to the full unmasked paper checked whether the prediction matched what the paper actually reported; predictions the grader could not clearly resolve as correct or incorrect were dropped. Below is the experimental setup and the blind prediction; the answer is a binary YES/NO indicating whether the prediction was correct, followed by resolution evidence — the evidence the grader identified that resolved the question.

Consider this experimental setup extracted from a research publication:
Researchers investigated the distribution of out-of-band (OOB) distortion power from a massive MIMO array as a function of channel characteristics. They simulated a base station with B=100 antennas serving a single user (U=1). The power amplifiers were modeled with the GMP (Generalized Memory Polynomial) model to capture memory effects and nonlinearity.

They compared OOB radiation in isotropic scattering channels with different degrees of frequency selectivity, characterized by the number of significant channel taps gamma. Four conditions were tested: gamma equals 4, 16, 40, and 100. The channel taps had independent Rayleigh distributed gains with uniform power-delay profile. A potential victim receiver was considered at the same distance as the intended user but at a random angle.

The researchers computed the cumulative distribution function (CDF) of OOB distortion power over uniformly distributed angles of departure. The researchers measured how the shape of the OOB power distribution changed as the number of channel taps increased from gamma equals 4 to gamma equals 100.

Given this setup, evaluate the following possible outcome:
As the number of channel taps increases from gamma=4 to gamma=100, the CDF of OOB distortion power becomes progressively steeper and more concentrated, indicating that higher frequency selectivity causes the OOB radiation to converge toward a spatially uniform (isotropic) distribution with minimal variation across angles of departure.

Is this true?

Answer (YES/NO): YES